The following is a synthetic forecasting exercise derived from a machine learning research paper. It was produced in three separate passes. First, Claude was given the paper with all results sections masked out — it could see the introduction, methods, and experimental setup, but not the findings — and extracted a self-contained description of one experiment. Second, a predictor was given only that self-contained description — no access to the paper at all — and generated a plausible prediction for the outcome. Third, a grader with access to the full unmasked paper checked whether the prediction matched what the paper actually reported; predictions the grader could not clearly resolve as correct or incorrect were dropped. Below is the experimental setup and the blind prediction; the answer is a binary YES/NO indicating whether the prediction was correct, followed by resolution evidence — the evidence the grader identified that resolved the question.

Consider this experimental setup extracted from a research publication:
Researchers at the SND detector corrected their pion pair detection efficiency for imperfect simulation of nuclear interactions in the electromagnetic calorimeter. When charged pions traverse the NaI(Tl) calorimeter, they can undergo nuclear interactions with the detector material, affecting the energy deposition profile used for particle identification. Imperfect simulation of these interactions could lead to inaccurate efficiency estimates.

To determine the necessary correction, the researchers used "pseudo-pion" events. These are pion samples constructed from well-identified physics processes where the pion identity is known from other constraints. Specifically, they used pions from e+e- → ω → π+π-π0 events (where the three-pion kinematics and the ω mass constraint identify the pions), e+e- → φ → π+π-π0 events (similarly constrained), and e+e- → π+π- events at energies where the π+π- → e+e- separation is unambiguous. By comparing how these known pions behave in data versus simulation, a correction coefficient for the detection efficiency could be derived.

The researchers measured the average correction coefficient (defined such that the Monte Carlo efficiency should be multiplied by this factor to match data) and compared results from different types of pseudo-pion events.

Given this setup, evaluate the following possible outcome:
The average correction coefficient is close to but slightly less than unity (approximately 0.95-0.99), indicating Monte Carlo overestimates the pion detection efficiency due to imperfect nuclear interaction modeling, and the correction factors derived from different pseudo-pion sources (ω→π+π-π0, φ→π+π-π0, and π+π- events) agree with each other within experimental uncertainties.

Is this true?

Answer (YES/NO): NO